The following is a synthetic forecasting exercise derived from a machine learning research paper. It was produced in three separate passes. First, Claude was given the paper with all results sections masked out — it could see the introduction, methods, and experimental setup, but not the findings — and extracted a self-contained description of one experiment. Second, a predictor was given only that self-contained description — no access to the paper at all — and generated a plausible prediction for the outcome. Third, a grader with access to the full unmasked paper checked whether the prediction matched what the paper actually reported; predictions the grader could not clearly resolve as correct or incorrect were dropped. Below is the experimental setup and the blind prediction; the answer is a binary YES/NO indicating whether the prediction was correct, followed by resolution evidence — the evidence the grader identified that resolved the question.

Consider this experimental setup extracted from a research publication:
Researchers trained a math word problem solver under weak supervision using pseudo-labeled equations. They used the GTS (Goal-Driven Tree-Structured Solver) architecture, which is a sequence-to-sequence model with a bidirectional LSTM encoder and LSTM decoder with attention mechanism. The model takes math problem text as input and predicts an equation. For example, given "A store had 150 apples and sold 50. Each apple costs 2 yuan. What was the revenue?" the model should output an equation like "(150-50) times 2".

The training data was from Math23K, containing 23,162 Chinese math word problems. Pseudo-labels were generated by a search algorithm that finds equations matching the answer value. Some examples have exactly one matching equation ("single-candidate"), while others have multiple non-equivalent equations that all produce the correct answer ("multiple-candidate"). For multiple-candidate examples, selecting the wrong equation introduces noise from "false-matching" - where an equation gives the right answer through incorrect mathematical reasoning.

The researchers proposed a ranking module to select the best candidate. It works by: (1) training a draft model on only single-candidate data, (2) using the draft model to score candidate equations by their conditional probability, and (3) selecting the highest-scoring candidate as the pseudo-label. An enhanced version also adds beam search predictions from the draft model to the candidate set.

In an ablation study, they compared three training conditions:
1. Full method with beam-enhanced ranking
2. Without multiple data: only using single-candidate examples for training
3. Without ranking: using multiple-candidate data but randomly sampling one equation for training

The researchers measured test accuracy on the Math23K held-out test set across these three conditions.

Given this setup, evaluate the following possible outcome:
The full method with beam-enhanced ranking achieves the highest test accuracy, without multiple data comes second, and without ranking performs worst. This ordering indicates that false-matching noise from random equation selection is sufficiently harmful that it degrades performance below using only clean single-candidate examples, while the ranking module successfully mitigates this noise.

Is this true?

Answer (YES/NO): YES